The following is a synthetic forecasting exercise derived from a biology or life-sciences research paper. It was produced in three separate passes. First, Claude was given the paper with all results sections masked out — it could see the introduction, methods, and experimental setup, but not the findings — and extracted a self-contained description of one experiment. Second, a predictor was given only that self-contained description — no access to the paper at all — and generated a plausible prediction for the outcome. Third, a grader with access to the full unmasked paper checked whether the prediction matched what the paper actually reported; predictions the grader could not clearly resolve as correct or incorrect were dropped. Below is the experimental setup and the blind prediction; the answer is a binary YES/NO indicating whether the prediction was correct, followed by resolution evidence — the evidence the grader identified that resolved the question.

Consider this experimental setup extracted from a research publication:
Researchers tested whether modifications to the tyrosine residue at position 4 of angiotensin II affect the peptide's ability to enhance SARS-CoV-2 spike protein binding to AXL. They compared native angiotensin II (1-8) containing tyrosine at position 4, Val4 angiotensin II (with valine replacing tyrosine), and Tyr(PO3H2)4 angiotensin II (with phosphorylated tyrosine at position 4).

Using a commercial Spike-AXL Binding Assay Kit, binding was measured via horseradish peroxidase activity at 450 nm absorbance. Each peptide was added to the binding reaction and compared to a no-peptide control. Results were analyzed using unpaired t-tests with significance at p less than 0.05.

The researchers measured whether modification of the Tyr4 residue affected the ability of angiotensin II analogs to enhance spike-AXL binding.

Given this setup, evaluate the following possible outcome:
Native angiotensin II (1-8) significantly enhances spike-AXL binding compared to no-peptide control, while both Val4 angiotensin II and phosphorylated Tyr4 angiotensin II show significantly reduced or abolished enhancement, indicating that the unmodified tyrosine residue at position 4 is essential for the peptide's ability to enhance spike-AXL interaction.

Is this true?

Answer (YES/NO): NO